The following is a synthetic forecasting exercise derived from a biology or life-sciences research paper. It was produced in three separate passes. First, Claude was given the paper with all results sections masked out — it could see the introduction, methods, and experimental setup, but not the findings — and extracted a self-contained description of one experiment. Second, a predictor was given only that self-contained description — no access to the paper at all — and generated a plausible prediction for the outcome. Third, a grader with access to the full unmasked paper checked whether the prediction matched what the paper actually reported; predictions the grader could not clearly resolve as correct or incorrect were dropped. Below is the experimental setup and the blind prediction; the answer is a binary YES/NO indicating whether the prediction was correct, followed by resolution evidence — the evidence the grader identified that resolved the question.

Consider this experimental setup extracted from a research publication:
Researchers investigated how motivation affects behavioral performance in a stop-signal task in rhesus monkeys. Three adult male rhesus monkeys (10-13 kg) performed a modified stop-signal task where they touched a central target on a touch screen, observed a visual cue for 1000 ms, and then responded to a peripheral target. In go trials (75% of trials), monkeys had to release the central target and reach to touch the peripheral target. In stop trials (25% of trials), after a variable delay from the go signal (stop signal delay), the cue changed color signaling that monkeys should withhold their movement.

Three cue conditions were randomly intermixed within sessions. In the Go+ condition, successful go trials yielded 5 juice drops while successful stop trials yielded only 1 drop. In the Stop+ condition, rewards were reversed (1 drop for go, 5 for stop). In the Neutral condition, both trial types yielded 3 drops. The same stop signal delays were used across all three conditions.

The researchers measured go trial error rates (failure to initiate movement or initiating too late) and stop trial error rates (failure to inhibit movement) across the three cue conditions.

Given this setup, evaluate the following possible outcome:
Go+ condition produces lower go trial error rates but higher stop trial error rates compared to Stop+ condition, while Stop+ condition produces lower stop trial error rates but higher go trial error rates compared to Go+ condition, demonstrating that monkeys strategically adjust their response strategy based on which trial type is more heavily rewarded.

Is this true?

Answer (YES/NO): YES